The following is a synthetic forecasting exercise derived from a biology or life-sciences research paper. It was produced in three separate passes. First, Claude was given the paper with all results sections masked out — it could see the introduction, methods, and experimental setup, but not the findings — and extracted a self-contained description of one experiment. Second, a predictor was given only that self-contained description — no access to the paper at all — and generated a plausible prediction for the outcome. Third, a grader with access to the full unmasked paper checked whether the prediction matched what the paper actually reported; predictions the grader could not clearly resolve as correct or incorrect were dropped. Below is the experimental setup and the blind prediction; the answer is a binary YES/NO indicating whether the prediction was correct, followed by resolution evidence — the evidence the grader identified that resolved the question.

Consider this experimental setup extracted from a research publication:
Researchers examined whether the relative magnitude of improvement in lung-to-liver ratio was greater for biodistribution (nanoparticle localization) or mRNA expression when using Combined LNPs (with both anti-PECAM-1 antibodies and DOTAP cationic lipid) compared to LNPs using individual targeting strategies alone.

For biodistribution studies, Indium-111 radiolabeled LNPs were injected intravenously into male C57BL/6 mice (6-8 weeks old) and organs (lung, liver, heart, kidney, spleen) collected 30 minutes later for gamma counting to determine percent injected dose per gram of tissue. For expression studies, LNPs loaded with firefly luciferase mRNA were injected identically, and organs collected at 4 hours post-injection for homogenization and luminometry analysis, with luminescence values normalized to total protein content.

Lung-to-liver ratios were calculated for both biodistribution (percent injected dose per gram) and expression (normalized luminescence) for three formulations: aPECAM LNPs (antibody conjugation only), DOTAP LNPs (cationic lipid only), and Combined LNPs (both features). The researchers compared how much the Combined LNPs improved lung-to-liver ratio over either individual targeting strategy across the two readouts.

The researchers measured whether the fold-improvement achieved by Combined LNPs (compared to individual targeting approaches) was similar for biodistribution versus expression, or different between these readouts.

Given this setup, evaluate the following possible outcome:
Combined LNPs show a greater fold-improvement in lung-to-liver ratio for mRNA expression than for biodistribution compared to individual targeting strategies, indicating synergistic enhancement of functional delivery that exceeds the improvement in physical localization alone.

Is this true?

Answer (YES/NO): NO